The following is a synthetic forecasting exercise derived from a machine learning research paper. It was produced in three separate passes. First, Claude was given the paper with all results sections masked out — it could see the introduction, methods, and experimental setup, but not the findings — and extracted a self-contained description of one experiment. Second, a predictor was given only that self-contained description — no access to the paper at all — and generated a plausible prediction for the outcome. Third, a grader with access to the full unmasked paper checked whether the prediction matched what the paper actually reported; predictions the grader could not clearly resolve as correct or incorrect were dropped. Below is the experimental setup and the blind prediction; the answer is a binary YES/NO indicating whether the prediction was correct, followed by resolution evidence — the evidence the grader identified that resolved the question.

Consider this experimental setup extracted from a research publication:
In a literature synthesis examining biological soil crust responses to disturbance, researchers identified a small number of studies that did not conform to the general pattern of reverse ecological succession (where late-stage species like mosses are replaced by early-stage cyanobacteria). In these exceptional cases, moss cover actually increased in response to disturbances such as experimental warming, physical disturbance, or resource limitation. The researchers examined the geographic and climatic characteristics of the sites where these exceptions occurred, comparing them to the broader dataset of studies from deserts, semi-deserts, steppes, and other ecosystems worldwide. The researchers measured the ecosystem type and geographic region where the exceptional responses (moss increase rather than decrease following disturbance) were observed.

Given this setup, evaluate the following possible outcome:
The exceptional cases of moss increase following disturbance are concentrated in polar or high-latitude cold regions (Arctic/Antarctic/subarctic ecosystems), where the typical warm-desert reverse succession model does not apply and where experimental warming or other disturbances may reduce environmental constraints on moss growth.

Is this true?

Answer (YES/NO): NO